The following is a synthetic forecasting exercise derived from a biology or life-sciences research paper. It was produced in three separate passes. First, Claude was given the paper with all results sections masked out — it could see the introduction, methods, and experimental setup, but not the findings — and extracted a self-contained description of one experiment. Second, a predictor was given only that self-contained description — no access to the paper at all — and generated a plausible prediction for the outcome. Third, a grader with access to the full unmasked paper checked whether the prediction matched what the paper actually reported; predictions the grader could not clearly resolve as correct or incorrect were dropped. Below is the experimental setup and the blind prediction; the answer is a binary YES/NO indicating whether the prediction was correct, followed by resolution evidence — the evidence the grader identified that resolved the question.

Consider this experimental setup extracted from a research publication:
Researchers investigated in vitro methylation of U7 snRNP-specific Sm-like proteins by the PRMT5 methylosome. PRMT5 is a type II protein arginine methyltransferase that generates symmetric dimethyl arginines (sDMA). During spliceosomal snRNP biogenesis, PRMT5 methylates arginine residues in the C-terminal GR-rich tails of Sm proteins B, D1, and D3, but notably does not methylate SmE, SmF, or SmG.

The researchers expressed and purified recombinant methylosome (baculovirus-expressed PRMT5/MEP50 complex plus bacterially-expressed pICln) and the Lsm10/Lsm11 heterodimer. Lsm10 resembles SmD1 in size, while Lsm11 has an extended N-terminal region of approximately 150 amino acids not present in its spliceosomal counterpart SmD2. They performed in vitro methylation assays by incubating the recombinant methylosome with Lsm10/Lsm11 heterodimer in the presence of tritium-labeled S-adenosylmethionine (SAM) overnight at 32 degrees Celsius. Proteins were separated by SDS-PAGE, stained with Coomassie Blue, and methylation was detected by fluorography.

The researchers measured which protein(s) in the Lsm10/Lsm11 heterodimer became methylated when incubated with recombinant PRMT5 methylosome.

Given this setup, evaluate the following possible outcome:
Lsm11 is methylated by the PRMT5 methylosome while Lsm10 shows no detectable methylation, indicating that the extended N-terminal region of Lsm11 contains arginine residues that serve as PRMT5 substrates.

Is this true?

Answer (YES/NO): YES